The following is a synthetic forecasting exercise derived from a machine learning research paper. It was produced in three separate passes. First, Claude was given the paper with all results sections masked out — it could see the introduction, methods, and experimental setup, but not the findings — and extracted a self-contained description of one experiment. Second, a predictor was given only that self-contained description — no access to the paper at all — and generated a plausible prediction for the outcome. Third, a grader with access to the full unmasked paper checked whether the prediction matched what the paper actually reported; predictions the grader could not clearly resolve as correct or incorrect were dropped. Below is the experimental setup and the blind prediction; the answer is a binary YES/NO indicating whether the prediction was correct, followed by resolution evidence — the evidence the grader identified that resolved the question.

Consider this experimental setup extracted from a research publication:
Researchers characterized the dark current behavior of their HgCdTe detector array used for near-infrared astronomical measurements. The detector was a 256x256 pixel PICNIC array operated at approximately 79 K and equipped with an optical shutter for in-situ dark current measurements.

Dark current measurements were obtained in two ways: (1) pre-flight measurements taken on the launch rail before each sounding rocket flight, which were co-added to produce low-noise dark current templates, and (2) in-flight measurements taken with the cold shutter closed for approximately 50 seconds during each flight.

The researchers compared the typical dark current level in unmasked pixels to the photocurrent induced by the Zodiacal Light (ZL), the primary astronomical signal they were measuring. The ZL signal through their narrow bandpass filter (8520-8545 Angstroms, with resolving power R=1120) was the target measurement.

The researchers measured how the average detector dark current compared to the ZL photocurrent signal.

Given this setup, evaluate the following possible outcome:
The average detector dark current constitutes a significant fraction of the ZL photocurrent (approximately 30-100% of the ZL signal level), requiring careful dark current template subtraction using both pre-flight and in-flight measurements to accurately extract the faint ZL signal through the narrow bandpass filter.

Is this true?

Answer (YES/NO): YES